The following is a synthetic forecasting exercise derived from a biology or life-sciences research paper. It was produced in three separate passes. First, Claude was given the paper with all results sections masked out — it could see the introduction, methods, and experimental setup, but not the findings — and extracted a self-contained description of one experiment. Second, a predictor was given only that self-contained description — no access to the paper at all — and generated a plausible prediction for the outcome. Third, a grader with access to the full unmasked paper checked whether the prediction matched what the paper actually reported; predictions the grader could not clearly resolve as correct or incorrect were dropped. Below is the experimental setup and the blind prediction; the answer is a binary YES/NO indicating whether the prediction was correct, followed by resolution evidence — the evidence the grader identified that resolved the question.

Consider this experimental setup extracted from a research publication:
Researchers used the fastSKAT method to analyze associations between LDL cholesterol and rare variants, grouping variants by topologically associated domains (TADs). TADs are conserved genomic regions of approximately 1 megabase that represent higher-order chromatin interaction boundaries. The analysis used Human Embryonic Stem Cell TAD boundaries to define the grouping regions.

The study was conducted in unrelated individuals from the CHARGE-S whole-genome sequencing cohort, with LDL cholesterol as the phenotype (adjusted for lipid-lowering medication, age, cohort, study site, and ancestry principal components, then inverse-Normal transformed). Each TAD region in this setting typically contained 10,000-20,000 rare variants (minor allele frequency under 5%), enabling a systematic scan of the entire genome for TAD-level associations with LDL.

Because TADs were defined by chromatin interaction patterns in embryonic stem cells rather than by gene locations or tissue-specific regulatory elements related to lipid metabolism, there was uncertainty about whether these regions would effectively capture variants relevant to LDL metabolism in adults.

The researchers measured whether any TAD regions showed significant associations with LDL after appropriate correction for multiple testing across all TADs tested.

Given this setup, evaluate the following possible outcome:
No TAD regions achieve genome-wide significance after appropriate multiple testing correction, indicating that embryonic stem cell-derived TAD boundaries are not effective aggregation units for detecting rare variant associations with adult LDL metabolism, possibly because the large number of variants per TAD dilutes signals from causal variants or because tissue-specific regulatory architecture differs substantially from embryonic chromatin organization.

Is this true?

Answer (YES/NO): NO